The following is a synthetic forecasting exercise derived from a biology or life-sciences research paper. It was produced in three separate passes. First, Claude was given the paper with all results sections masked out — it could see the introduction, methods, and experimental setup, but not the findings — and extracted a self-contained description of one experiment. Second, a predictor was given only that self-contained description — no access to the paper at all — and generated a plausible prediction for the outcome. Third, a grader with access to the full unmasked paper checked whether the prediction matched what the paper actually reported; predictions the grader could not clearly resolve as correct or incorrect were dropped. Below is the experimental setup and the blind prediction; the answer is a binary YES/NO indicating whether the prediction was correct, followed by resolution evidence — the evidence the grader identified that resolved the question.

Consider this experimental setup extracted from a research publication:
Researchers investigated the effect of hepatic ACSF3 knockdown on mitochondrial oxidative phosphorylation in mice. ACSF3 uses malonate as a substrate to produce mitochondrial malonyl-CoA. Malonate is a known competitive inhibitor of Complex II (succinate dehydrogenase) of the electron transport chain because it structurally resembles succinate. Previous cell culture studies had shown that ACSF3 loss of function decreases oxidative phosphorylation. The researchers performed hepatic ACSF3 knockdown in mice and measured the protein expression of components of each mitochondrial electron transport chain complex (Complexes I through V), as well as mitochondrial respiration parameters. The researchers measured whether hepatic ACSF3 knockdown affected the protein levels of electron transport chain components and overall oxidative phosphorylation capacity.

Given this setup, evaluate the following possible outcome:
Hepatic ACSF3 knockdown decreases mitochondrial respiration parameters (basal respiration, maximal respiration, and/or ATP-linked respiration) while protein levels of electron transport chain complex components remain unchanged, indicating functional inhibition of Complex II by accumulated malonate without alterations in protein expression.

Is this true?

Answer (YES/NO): NO